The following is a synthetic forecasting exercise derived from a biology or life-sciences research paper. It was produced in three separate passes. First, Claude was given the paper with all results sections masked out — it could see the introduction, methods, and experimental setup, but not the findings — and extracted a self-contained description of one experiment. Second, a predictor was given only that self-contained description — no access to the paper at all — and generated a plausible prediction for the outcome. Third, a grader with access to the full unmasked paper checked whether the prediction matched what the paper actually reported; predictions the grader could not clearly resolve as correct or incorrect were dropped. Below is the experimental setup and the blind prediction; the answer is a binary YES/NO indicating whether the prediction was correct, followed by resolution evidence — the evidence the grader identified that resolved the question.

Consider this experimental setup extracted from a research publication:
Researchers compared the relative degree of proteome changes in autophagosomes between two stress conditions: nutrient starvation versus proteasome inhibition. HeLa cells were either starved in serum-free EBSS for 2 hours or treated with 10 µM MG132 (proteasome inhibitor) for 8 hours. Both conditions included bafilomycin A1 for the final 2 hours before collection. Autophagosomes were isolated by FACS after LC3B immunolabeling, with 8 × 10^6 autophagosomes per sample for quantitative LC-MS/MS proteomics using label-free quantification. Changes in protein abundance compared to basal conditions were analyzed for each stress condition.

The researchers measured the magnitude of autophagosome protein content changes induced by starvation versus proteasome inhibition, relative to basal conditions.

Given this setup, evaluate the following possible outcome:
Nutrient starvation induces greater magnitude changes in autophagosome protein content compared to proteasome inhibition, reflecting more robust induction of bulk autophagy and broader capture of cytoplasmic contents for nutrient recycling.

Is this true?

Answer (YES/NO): NO